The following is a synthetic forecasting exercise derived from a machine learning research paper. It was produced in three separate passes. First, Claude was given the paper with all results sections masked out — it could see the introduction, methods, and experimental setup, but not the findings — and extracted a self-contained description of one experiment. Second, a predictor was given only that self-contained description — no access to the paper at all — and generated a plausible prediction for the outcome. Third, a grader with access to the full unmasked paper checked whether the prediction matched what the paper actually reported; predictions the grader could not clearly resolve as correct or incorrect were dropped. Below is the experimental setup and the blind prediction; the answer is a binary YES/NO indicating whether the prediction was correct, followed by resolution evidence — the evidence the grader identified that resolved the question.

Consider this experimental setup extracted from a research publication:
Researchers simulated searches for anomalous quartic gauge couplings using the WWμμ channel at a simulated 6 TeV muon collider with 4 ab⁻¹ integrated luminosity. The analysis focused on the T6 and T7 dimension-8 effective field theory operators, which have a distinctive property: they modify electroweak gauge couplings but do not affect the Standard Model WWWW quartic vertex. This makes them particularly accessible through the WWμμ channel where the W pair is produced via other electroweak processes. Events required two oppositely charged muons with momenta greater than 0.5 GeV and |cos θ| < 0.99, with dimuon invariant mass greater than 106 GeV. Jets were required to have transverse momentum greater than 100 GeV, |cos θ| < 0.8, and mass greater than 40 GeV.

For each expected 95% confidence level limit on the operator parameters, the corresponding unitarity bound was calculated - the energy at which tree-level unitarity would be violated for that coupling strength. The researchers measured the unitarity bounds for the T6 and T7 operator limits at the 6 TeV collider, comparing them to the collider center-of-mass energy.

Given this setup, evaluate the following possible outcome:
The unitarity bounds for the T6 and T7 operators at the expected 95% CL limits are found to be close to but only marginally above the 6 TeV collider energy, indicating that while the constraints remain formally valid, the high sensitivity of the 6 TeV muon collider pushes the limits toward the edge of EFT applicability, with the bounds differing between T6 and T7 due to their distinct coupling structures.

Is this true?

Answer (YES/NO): NO